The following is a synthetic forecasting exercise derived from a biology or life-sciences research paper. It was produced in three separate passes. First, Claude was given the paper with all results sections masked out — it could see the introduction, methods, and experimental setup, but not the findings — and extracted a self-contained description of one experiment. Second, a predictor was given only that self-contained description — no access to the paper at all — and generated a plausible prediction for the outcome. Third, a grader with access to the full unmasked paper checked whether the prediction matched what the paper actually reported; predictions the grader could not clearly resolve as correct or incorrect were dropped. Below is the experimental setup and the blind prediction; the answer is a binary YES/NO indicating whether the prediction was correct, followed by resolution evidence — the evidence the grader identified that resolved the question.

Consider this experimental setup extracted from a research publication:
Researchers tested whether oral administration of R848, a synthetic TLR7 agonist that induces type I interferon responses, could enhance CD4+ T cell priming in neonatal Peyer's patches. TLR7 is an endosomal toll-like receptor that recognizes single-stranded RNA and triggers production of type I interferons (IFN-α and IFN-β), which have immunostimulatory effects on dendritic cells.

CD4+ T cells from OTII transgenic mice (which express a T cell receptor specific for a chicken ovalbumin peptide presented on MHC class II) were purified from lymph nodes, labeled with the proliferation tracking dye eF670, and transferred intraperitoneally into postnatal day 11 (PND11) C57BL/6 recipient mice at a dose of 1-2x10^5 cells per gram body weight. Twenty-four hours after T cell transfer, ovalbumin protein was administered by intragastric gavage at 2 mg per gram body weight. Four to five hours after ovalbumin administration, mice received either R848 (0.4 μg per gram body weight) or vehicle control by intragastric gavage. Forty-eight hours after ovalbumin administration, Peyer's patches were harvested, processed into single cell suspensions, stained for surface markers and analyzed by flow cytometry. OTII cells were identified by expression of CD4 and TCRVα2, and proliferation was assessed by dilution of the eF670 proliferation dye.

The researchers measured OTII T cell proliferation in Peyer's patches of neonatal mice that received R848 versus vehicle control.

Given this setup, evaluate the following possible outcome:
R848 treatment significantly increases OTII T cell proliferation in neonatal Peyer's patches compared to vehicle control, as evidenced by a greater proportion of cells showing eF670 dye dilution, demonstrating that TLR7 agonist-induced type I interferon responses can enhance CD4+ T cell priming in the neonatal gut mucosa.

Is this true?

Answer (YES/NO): YES